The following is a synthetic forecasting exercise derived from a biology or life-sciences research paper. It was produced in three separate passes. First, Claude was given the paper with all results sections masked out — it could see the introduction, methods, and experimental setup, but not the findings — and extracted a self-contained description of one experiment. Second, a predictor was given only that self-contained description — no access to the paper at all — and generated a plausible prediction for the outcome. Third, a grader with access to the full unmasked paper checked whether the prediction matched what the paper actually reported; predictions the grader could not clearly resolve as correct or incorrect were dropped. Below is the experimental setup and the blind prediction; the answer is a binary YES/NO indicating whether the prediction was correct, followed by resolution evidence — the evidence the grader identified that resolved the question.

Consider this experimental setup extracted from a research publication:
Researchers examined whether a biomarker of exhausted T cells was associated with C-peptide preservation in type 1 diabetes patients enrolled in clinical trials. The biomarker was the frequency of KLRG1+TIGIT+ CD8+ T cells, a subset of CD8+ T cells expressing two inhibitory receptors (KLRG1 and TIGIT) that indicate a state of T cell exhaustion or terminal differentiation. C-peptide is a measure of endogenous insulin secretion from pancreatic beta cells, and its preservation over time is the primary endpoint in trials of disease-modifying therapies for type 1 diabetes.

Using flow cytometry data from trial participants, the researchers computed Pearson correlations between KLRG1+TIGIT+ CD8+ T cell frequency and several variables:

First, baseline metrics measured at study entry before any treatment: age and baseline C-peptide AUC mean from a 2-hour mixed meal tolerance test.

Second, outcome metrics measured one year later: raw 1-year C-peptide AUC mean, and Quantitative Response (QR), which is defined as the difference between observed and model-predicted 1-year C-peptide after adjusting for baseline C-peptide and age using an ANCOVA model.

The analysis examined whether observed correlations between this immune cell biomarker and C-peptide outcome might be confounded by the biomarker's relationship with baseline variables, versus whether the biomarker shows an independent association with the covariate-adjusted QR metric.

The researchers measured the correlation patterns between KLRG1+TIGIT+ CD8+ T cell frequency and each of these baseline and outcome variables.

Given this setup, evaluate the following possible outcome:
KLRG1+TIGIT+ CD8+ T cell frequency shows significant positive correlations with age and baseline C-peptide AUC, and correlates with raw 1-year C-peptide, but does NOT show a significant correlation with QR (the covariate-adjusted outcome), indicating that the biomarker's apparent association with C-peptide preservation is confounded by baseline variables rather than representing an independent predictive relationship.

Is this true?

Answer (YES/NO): NO